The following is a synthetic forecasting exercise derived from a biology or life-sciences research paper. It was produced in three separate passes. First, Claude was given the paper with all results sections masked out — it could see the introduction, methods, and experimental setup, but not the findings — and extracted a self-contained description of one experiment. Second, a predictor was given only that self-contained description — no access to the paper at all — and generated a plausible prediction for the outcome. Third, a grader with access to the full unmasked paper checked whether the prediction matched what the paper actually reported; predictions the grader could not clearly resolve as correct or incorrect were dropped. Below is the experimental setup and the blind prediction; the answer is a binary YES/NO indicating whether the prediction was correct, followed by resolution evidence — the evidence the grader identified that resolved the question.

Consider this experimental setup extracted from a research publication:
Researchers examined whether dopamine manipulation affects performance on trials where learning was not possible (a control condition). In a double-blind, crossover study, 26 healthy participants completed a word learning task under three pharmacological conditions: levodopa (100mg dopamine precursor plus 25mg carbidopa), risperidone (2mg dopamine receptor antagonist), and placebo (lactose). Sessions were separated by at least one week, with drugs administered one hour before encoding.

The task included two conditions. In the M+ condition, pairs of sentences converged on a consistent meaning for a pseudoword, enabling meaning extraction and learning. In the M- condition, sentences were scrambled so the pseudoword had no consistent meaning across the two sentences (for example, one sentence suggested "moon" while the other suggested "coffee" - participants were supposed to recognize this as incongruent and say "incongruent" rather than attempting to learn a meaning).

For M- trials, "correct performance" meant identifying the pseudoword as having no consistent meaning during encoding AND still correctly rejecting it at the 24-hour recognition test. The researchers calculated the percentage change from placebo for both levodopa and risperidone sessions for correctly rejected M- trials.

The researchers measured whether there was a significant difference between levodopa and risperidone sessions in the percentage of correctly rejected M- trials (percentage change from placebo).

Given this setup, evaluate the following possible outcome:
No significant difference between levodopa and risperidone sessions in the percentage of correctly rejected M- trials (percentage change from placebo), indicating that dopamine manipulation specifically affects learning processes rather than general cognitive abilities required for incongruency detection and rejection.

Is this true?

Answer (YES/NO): YES